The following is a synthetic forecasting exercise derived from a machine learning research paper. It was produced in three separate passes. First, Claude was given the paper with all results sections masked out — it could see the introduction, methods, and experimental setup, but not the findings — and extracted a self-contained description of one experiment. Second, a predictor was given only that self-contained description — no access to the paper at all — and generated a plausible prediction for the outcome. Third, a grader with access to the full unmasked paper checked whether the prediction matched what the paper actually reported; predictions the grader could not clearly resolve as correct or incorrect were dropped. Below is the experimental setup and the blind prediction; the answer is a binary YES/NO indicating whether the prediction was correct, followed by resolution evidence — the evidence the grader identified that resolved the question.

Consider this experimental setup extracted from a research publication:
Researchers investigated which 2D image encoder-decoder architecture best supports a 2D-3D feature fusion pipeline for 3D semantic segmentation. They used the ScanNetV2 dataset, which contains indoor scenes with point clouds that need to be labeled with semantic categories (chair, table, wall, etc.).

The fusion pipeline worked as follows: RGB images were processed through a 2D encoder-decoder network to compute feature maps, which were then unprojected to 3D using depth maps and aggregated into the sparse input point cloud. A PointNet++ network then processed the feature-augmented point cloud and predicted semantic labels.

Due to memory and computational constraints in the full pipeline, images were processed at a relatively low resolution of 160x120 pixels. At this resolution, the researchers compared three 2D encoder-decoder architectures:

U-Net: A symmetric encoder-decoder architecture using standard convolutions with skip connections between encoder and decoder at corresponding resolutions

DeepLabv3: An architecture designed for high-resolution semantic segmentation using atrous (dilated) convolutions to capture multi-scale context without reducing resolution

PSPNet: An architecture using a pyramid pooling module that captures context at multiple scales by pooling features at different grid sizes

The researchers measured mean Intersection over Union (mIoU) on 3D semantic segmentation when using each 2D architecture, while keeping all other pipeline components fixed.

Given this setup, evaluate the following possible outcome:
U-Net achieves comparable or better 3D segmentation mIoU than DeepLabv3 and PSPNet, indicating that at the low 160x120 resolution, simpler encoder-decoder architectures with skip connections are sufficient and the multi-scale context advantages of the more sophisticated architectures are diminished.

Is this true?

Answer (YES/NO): YES